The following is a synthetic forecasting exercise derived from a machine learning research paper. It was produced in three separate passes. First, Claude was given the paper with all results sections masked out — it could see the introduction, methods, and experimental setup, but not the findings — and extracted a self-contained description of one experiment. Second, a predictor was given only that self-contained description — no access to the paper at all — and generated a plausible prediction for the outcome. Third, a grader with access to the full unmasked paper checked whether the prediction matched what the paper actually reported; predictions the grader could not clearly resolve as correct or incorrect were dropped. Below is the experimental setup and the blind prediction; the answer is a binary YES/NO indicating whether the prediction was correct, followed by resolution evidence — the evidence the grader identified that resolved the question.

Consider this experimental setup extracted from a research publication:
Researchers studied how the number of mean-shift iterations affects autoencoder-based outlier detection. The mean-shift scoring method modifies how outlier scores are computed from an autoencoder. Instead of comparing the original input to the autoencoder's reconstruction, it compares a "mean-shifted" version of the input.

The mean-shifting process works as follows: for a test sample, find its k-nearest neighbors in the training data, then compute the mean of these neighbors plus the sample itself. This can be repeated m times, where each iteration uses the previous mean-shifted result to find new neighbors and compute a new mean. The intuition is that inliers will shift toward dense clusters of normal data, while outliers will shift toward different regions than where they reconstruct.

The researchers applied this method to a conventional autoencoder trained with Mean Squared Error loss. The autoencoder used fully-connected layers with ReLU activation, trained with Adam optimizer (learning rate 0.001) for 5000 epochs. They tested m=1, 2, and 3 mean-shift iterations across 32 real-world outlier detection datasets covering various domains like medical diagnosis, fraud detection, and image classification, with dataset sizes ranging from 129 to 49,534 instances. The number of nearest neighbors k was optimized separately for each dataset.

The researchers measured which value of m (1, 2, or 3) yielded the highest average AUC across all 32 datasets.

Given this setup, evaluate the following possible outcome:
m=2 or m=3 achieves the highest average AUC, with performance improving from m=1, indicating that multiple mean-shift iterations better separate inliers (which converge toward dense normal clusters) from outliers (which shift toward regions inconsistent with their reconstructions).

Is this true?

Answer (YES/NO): YES